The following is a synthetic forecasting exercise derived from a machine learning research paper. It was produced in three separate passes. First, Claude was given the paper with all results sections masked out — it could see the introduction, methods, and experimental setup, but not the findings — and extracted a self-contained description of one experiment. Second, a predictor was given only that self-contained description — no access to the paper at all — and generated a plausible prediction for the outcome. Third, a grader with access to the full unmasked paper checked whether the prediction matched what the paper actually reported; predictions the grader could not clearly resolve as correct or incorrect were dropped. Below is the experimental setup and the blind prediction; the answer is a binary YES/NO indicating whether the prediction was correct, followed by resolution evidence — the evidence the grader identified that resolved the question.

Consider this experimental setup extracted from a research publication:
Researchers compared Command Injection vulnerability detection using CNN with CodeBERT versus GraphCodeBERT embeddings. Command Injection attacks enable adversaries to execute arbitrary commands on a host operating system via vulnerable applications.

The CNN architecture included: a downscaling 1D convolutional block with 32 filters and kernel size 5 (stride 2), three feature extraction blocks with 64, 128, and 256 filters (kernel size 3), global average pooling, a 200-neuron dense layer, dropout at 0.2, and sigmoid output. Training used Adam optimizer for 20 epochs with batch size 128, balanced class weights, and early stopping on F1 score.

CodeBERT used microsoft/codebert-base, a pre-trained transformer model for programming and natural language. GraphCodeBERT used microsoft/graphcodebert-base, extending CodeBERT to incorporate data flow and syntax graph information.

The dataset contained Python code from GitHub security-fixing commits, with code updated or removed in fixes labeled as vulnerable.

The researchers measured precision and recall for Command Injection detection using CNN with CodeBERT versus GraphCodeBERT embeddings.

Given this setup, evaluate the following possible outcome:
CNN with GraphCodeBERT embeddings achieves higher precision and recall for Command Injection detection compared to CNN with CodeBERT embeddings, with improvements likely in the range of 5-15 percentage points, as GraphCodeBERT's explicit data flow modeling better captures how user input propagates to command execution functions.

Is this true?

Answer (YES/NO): NO